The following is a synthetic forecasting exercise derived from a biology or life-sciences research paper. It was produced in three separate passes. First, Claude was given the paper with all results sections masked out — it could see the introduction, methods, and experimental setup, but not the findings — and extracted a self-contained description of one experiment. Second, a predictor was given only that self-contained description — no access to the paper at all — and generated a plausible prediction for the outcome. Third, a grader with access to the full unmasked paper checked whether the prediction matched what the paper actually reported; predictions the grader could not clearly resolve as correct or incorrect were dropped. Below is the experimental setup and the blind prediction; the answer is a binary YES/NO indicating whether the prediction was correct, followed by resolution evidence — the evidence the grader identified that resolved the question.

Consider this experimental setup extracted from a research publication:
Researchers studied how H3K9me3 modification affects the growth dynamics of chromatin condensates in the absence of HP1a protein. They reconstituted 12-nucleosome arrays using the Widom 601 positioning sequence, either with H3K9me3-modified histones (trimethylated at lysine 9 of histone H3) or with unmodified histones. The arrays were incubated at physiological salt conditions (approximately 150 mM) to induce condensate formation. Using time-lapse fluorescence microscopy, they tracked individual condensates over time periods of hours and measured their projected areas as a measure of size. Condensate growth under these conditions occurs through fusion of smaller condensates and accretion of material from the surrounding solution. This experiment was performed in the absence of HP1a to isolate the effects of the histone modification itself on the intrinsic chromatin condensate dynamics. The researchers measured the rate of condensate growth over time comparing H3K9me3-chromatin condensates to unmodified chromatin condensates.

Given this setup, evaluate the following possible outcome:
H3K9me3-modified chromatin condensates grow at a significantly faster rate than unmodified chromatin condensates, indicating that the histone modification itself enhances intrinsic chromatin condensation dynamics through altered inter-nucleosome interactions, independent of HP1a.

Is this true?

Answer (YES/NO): NO